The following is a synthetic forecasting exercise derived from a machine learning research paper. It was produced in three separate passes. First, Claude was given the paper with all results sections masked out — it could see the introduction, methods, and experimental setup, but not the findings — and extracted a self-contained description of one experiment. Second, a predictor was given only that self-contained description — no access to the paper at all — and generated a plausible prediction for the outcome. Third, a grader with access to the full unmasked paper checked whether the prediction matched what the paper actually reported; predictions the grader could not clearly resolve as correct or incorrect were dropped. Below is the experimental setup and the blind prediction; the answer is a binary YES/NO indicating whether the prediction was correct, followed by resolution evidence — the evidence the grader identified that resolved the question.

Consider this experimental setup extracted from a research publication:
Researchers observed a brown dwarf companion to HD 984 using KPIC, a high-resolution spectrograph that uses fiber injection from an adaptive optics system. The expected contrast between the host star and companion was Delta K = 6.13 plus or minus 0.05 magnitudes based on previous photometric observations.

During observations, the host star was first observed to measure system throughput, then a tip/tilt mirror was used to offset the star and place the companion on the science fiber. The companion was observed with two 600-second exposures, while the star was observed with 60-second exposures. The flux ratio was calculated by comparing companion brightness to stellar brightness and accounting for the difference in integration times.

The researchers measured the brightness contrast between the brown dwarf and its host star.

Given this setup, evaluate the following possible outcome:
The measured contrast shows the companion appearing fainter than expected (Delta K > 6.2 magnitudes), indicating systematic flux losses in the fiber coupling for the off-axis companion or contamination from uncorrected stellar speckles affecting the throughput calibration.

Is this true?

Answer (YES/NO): YES